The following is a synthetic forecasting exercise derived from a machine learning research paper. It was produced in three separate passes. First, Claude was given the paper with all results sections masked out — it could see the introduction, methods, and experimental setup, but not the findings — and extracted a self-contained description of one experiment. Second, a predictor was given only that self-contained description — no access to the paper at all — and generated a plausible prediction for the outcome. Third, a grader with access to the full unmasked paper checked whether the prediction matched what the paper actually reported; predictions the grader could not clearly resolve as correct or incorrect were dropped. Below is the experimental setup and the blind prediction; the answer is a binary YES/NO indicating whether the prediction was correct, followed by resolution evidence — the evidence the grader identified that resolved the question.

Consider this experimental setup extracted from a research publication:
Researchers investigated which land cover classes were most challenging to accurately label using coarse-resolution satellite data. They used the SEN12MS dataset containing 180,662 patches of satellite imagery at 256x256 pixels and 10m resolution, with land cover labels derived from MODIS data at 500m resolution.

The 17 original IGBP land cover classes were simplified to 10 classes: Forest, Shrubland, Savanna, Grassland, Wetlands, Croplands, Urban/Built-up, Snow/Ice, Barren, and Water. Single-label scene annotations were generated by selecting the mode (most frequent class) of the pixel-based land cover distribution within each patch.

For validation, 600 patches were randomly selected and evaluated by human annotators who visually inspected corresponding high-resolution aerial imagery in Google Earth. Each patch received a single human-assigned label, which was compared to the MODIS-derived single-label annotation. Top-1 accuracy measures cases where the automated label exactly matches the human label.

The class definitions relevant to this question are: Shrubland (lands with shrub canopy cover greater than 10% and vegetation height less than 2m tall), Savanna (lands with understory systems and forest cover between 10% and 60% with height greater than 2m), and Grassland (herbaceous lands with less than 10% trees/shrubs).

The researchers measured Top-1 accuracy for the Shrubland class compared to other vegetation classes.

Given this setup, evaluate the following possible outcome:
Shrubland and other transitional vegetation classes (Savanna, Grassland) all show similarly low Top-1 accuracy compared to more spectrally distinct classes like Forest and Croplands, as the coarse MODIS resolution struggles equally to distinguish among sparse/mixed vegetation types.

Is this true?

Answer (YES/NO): NO